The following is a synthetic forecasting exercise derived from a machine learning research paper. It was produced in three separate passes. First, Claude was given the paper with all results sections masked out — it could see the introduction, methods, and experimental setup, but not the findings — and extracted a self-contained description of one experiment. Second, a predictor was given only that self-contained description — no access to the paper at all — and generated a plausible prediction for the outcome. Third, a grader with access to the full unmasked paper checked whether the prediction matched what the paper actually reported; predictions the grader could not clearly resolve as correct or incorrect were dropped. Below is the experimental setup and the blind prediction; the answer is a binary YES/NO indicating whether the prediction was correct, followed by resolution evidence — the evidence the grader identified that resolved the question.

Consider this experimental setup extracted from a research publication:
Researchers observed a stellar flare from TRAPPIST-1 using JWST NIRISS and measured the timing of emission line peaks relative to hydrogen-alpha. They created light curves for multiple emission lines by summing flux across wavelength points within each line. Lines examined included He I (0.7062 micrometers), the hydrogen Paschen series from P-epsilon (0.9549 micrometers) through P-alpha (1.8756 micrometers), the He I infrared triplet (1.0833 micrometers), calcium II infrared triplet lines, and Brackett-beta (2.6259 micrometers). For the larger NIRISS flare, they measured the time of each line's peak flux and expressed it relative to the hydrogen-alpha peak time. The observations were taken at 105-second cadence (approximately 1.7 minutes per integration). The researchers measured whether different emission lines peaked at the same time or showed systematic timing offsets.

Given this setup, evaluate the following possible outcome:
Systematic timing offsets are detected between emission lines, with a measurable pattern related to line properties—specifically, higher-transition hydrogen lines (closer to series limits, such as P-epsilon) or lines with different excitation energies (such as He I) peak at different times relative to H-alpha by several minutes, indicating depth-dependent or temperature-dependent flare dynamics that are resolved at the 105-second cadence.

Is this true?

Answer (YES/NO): YES